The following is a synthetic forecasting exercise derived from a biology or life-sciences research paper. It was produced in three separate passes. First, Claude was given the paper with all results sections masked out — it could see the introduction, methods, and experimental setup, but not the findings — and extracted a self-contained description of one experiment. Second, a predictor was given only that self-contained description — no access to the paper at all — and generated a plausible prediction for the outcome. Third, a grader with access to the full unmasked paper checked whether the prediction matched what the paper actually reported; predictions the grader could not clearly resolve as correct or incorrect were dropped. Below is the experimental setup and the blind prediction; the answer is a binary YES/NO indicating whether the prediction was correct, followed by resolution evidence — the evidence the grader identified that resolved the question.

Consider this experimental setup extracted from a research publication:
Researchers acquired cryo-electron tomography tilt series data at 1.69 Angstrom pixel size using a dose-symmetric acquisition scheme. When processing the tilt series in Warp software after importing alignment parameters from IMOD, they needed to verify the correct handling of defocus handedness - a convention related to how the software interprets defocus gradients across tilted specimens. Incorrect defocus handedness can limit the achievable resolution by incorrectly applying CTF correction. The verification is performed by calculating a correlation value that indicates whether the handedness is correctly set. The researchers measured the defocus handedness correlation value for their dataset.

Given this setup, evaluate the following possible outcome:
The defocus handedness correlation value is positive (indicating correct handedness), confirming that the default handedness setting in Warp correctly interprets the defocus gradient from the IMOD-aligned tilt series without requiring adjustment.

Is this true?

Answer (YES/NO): YES